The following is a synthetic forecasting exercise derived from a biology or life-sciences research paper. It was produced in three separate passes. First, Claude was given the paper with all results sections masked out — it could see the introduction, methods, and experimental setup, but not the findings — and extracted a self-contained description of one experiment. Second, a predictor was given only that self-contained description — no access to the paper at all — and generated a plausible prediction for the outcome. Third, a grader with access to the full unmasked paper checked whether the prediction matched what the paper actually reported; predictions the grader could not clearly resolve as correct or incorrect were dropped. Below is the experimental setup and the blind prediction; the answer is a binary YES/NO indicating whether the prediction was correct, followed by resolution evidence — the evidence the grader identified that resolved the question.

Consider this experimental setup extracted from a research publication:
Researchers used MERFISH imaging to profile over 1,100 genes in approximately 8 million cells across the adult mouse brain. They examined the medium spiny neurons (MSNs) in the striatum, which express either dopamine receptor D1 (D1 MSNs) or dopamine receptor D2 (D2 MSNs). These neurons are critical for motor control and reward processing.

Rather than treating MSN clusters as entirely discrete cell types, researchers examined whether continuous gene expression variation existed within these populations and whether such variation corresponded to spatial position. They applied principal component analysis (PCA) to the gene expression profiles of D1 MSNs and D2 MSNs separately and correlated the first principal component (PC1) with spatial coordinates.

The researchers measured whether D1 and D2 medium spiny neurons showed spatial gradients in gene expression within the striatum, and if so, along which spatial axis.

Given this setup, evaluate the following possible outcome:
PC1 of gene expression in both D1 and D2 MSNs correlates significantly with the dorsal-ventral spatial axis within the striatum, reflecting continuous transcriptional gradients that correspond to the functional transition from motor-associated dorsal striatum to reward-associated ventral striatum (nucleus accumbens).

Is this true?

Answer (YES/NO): NO